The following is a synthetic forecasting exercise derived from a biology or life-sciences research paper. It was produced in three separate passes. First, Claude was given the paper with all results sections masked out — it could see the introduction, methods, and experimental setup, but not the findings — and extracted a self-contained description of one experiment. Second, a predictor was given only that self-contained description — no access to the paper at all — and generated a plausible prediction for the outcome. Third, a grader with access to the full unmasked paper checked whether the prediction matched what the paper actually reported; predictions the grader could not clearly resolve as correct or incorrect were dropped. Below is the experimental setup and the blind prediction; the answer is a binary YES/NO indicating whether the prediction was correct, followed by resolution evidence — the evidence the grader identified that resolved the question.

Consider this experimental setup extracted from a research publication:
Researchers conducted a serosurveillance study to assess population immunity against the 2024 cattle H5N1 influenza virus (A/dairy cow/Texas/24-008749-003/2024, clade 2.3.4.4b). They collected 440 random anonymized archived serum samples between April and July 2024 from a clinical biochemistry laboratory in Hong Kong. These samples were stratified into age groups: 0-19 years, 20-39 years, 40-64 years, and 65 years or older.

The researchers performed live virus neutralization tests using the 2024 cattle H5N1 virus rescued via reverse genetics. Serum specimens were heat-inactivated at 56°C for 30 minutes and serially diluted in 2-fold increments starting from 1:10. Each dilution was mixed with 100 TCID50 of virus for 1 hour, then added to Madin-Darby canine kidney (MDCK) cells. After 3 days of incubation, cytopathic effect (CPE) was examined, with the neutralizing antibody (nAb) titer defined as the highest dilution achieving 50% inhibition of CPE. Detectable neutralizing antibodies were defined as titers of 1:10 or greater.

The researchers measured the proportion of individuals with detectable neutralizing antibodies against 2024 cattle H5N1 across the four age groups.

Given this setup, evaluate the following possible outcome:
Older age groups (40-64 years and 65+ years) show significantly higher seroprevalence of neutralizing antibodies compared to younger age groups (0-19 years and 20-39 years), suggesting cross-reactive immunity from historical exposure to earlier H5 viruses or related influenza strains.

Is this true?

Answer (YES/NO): NO